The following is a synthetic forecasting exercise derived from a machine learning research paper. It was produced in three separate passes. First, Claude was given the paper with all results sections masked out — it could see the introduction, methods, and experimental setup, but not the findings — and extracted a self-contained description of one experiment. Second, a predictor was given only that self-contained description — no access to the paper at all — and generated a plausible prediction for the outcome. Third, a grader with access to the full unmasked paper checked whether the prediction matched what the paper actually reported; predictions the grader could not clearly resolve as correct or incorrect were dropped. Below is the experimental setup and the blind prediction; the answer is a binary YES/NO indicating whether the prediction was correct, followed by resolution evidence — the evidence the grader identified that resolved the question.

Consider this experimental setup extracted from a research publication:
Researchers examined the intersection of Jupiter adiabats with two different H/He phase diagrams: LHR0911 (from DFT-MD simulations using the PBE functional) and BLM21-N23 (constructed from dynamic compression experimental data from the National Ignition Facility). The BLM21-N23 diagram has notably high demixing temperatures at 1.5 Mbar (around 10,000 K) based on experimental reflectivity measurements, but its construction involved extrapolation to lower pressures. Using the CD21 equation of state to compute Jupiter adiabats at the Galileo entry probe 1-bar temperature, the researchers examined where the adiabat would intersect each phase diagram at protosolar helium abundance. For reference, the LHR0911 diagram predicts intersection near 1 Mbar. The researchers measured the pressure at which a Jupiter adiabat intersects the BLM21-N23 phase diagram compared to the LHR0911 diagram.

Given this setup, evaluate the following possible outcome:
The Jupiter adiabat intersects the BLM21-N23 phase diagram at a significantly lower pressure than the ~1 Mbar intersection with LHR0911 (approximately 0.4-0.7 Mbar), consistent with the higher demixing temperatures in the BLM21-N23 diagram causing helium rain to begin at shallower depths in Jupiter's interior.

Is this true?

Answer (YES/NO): NO